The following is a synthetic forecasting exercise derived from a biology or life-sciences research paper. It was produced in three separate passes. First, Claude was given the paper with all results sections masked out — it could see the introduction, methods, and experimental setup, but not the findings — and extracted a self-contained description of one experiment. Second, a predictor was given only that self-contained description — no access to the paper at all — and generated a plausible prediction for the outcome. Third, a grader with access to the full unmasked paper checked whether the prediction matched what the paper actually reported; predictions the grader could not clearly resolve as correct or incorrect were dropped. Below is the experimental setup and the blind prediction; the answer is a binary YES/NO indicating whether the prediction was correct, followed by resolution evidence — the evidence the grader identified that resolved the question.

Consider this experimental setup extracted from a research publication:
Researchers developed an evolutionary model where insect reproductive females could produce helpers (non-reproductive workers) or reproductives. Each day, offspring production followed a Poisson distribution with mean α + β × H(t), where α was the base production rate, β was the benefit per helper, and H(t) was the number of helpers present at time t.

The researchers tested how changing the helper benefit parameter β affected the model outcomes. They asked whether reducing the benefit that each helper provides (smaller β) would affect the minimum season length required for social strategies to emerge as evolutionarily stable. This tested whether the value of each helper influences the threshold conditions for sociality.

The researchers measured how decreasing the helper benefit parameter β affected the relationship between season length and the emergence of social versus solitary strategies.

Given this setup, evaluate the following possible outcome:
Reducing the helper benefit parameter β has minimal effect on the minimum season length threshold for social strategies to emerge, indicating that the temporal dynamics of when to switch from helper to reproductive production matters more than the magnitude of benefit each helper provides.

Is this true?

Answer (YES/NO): NO